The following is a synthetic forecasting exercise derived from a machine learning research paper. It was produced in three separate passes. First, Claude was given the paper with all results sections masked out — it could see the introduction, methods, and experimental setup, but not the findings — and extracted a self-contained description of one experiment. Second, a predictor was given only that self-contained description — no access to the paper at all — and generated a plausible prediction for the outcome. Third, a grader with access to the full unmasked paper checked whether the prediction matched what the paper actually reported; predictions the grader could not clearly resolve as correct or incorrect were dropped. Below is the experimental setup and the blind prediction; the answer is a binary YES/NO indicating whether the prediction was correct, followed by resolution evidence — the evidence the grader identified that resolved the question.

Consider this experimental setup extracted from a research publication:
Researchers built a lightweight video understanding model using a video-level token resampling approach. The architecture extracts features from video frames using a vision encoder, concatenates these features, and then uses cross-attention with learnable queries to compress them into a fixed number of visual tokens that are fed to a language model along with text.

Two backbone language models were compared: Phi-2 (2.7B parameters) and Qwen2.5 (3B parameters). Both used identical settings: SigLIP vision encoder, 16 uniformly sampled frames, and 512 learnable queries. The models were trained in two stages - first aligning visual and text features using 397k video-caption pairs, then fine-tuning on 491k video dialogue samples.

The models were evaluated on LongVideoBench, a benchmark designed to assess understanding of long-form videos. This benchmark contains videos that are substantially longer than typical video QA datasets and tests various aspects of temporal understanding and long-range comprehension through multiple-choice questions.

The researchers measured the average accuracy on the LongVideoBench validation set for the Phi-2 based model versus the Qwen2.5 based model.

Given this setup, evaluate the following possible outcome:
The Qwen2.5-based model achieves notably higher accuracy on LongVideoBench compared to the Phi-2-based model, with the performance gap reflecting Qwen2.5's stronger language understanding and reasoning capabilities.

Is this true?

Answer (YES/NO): NO